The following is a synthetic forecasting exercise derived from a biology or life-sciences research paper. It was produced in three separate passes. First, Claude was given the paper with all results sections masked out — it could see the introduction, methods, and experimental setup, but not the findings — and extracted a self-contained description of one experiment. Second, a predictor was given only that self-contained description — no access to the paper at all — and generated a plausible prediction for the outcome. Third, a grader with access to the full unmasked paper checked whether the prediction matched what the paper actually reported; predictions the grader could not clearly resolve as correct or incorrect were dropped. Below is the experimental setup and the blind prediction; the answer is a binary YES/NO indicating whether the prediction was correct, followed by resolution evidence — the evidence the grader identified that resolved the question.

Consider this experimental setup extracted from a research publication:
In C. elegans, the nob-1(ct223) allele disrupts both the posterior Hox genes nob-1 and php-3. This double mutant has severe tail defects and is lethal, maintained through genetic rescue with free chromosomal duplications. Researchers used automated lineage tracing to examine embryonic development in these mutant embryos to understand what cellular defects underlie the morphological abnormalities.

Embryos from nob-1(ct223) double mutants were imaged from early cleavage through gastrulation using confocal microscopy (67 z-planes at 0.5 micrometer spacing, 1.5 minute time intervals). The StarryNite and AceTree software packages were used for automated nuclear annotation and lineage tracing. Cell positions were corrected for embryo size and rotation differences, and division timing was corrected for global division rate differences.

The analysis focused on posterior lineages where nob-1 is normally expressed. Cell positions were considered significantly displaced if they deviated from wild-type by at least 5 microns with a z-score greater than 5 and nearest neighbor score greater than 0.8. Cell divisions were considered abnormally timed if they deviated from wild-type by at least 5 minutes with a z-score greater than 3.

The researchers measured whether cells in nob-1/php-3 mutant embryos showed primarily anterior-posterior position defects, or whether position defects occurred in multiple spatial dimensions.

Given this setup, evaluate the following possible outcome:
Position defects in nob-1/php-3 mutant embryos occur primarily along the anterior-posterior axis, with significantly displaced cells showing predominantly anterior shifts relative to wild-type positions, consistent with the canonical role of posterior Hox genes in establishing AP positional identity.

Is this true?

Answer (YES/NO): NO